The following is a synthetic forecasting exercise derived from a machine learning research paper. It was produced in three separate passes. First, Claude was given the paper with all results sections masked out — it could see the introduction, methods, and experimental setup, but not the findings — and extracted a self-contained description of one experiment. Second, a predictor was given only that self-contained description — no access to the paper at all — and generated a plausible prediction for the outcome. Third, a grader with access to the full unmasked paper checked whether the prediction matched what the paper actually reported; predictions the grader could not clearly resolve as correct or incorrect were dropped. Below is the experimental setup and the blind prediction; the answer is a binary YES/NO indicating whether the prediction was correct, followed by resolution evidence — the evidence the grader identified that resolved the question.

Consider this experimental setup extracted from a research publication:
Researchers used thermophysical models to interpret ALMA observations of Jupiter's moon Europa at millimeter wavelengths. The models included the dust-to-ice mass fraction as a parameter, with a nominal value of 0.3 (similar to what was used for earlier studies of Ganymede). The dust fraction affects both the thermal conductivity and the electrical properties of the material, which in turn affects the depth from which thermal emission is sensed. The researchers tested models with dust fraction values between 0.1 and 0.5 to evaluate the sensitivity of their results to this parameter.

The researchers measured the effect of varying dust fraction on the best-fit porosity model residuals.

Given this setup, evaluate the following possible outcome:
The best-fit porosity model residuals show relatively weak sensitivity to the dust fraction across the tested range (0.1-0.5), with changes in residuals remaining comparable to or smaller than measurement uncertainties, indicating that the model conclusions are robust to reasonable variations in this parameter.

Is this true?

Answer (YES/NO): YES